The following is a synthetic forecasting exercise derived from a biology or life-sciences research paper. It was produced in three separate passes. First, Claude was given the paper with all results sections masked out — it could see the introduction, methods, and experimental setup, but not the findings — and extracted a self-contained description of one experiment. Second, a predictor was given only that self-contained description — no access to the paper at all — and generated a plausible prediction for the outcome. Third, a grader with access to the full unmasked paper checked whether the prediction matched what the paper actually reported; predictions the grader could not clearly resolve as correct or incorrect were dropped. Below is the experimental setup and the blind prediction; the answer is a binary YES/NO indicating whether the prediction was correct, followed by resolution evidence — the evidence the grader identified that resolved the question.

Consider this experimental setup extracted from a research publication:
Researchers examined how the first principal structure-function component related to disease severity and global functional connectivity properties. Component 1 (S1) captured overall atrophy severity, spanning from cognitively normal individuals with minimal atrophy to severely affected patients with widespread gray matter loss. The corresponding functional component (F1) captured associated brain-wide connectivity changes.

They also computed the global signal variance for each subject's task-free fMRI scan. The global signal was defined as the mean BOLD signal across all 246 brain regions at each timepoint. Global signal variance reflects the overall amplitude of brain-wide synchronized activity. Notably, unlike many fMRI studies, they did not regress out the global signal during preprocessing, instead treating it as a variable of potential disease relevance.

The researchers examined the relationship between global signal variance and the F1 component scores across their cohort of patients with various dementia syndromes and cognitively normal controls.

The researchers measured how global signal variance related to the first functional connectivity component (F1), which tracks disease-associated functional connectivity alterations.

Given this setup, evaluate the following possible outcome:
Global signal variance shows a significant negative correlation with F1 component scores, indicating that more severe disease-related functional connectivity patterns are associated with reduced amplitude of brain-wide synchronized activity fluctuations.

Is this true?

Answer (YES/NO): YES